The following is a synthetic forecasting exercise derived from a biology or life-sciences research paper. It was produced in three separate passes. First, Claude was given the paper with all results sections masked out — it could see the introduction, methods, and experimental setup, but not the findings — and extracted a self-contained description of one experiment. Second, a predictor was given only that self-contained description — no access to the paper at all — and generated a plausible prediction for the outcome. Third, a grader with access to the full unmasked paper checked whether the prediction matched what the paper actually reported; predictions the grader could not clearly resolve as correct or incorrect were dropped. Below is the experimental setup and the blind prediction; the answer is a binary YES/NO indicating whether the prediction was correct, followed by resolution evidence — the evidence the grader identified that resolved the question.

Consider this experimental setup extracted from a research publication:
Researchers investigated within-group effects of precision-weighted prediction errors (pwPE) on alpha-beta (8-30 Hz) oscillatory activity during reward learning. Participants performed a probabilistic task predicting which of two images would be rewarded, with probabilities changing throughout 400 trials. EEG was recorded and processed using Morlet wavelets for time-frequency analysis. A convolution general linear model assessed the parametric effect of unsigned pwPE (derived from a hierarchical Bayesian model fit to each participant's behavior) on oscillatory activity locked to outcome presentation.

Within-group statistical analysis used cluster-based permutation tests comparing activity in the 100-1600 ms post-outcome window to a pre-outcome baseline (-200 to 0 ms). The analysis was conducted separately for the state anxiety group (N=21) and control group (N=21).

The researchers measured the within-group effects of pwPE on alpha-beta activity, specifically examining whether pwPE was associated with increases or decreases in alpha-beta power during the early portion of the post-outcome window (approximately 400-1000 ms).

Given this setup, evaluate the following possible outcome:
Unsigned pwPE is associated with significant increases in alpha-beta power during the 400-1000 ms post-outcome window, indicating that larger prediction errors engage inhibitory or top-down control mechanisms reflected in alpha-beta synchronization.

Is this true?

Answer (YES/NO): NO